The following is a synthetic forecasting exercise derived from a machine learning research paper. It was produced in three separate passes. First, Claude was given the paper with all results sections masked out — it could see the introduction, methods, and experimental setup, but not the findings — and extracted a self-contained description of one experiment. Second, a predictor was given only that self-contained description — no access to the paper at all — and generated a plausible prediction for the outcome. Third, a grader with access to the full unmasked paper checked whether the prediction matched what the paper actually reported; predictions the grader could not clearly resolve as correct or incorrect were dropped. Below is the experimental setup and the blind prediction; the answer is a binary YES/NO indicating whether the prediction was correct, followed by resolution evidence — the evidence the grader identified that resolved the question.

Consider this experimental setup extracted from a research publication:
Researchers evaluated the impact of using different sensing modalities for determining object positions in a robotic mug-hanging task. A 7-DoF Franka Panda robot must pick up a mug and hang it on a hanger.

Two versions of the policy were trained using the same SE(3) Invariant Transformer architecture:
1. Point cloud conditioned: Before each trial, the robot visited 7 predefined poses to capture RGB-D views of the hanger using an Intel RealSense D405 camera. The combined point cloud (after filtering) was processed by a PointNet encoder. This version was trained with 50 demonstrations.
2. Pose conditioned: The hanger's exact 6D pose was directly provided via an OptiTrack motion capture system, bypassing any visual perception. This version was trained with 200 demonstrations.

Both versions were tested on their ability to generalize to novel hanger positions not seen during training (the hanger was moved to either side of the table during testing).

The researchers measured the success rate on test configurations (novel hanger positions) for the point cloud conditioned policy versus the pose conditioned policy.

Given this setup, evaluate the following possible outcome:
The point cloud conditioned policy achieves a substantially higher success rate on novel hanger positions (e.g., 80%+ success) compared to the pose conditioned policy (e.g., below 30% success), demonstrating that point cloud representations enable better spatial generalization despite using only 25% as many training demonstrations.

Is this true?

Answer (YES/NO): NO